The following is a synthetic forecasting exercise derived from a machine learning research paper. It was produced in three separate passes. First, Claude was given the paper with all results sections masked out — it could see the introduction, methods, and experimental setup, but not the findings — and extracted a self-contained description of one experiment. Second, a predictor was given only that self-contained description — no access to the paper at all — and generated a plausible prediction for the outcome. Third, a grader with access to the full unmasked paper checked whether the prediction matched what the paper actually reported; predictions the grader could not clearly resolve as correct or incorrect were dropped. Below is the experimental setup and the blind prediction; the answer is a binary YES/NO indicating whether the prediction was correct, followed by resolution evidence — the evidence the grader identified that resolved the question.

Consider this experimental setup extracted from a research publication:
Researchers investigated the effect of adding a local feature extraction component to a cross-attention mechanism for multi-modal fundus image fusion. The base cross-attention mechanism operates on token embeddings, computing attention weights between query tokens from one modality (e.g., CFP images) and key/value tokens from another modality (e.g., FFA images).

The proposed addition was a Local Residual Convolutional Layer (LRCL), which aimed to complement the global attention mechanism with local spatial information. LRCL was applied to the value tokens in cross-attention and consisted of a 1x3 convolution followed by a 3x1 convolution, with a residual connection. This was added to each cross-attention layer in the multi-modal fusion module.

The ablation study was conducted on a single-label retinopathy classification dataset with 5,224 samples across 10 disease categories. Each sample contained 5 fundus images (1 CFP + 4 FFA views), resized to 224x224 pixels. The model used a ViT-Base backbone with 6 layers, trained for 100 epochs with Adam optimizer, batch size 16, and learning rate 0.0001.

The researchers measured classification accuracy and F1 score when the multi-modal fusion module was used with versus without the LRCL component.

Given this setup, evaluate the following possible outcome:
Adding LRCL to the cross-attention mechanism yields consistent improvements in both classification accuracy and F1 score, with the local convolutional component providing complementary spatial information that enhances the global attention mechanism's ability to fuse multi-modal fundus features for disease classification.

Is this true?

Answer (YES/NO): YES